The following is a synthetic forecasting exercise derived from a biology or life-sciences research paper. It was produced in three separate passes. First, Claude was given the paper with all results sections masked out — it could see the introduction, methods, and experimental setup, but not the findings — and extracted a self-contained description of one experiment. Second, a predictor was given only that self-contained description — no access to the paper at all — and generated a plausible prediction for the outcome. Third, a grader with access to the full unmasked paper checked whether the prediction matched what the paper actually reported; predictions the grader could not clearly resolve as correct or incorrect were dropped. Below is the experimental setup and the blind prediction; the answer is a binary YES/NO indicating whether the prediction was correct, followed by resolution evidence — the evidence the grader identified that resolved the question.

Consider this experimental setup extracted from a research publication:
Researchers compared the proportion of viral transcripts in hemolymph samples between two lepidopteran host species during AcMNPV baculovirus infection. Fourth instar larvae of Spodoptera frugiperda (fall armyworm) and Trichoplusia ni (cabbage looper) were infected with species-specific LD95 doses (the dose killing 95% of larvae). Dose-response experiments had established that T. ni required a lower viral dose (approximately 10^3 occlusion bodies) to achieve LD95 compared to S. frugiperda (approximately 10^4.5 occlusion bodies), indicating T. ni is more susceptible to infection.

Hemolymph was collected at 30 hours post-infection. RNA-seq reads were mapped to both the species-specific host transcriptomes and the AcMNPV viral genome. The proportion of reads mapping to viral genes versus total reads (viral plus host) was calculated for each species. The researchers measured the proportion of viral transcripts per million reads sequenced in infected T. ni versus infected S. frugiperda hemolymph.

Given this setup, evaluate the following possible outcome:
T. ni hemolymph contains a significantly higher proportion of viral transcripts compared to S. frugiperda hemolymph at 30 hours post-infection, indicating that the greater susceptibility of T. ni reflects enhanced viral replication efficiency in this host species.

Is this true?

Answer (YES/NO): YES